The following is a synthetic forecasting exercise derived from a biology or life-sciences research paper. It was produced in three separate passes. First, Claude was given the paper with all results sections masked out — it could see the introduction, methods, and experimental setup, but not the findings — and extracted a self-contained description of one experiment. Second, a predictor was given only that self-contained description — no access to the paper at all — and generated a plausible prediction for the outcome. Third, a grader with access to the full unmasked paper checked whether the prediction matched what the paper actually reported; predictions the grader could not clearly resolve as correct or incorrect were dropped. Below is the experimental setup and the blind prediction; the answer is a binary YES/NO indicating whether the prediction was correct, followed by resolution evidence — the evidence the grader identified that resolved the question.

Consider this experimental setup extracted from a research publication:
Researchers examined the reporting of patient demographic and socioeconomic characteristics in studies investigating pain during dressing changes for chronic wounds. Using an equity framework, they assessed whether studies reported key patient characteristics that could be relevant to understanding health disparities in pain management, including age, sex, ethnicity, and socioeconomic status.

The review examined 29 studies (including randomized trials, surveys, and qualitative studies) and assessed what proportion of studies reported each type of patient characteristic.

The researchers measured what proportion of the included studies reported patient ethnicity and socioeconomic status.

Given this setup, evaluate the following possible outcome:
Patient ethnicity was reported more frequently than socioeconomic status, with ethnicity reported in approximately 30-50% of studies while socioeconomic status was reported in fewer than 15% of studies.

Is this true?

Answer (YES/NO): NO